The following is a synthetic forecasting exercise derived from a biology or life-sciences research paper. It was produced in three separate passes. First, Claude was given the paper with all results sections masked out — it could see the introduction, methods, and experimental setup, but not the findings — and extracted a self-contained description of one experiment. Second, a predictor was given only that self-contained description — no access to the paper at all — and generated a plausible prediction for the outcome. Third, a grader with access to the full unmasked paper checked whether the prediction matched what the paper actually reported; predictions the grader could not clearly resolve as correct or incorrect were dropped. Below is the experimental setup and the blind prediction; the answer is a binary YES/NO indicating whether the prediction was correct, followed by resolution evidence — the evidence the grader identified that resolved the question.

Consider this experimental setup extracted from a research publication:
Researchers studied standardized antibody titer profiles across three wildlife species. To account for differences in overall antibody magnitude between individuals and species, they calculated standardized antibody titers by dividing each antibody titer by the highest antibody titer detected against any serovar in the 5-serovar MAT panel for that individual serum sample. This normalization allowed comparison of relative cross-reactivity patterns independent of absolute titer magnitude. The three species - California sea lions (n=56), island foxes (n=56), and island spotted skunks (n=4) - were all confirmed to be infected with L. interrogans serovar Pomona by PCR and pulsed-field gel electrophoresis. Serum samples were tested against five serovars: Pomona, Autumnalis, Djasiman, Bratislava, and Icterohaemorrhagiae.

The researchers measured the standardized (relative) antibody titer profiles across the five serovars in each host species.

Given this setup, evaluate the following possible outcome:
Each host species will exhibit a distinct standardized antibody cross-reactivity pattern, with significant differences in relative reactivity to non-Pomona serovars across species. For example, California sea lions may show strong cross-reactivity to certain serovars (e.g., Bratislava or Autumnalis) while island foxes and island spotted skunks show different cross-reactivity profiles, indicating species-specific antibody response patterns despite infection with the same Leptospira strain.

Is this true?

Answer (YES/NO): YES